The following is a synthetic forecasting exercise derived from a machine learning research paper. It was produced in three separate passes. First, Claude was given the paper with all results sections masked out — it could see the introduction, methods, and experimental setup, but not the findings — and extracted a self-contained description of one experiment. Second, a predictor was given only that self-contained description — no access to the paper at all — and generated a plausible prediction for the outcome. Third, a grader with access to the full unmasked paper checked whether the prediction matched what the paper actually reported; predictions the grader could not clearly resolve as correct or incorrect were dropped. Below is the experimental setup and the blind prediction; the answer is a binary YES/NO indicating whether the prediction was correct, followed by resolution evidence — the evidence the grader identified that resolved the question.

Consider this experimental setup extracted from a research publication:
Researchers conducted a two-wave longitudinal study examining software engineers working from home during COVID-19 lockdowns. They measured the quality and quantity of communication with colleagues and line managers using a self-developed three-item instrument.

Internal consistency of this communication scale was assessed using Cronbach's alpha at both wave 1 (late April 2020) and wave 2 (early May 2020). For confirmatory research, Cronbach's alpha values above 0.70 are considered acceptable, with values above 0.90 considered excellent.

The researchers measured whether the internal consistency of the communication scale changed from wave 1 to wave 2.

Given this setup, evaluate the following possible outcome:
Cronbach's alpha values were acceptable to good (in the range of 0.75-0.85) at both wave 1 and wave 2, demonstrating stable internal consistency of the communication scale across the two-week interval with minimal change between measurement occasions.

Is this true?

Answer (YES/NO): NO